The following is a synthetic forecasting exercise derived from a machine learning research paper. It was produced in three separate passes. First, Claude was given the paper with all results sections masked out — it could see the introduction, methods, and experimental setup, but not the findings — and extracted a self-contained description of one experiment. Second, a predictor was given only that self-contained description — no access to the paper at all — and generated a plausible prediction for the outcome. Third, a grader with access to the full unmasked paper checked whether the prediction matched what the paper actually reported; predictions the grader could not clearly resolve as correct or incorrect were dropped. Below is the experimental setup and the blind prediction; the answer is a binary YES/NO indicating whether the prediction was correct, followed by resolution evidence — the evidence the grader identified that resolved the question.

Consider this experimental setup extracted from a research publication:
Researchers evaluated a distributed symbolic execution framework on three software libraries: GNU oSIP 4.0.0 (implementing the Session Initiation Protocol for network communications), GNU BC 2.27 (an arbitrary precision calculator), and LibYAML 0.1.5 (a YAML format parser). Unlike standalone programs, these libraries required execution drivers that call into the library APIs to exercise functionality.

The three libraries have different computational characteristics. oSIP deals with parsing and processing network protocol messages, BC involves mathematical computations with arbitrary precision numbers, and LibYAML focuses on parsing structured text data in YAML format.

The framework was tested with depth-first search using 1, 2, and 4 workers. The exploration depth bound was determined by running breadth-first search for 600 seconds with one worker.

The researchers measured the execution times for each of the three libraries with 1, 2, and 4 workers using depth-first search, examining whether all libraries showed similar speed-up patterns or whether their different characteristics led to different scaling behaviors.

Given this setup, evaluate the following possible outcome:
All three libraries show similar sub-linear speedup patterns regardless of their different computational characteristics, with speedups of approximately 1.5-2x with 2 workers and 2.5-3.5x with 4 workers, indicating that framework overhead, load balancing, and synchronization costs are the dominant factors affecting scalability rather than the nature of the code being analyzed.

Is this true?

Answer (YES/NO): NO